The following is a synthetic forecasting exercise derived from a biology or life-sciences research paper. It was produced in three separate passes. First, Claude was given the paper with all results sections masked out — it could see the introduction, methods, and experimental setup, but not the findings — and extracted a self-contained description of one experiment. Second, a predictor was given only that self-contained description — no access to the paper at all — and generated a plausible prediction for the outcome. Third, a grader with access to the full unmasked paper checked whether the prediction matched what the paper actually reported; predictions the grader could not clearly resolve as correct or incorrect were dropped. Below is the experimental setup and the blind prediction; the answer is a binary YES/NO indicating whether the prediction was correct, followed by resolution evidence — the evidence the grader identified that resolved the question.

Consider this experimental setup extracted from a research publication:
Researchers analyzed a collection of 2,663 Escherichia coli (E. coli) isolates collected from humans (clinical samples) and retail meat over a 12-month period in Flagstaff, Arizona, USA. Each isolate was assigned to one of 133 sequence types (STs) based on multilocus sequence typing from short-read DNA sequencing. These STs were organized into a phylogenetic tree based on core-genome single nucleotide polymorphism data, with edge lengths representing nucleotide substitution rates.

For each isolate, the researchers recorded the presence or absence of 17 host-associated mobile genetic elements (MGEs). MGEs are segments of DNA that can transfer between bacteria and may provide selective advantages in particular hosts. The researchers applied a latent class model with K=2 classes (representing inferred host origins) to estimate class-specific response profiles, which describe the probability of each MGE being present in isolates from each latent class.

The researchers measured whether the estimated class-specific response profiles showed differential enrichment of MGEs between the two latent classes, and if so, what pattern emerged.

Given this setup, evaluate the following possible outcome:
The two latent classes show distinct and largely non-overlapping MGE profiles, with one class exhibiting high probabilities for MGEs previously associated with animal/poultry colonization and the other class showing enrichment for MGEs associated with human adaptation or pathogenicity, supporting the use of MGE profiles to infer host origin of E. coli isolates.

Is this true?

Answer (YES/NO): YES